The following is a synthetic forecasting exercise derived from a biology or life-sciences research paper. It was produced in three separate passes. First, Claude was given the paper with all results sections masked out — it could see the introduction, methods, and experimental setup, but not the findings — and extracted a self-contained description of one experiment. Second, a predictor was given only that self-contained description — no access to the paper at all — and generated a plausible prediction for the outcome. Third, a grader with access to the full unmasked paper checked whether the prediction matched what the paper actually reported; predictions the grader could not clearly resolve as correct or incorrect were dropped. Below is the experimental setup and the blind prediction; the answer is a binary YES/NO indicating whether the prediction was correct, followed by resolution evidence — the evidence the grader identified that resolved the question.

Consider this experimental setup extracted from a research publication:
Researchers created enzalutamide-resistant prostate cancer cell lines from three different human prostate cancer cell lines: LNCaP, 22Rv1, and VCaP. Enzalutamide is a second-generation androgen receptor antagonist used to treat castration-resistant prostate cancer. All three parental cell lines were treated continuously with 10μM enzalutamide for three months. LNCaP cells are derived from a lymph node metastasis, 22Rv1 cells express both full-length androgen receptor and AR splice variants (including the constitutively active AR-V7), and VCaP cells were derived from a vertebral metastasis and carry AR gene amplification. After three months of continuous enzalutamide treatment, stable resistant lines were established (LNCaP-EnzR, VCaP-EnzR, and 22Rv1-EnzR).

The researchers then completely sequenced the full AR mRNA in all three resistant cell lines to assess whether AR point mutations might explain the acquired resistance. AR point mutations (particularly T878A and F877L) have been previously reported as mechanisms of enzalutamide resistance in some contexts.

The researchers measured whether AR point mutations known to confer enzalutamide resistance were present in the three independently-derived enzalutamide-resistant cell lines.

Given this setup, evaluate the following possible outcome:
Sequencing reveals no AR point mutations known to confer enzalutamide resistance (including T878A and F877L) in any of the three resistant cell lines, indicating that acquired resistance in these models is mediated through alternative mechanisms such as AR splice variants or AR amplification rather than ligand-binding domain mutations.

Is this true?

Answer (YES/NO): NO